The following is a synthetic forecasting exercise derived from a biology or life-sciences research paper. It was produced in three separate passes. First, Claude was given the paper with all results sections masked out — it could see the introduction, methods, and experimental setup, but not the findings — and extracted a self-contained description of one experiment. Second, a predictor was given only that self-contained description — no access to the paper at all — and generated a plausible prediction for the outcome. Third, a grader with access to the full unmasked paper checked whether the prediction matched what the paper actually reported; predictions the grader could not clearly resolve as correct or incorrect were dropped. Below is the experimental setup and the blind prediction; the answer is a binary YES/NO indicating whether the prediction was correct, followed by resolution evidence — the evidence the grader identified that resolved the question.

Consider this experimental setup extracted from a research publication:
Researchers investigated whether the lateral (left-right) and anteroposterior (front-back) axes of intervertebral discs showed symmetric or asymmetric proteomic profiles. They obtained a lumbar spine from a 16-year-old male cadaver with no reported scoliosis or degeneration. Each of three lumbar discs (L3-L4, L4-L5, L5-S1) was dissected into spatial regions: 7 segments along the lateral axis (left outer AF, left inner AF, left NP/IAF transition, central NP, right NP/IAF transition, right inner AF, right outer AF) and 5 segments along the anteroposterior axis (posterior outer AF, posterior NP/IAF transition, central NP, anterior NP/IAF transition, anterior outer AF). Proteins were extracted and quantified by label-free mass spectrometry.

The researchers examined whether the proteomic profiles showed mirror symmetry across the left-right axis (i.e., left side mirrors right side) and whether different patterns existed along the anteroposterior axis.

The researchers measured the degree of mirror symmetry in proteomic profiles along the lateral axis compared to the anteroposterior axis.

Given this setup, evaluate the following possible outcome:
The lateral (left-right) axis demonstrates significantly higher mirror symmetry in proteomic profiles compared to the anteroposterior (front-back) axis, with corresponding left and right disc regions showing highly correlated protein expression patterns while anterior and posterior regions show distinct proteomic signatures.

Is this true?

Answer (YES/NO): NO